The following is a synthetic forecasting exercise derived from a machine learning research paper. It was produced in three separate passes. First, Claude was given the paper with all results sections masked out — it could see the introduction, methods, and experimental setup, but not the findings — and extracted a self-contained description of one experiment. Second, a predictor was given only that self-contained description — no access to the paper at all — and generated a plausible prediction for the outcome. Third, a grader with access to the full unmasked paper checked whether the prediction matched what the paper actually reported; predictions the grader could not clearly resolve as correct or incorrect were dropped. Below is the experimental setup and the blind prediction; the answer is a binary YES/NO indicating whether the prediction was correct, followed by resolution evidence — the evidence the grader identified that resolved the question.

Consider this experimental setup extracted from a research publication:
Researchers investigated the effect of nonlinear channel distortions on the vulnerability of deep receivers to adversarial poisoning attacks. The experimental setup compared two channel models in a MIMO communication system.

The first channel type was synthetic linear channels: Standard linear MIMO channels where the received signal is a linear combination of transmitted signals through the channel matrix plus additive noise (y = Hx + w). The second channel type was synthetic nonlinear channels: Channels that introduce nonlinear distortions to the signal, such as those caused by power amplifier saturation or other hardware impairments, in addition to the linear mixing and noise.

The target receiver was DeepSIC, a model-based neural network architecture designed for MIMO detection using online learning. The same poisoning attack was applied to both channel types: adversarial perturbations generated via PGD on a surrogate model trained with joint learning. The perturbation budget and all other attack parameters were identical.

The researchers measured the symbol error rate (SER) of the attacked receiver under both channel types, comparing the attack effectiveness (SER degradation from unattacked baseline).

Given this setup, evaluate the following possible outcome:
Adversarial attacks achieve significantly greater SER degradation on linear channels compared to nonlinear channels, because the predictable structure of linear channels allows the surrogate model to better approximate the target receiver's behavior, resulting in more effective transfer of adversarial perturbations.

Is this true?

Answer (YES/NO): NO